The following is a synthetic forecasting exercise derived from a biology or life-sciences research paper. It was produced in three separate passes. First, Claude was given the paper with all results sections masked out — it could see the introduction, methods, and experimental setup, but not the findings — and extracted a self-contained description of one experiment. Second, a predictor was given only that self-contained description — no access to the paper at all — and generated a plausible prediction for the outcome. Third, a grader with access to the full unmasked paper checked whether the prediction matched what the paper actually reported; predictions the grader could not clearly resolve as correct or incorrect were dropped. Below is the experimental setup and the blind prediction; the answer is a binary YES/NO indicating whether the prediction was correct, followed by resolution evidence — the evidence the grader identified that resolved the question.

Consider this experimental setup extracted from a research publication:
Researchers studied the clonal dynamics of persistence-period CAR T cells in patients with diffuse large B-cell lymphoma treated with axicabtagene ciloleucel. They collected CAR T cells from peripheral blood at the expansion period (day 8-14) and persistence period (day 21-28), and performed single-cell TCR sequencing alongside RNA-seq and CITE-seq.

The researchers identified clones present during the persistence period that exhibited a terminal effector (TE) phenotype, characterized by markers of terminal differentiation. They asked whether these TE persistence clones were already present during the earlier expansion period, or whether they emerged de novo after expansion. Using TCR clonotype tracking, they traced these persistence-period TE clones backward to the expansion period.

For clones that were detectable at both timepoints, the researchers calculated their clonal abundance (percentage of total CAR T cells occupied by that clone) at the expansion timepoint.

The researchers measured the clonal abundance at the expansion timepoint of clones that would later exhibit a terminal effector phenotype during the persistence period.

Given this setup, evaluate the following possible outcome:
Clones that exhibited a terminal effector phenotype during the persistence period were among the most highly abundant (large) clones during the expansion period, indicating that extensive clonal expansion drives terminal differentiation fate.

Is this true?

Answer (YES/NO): NO